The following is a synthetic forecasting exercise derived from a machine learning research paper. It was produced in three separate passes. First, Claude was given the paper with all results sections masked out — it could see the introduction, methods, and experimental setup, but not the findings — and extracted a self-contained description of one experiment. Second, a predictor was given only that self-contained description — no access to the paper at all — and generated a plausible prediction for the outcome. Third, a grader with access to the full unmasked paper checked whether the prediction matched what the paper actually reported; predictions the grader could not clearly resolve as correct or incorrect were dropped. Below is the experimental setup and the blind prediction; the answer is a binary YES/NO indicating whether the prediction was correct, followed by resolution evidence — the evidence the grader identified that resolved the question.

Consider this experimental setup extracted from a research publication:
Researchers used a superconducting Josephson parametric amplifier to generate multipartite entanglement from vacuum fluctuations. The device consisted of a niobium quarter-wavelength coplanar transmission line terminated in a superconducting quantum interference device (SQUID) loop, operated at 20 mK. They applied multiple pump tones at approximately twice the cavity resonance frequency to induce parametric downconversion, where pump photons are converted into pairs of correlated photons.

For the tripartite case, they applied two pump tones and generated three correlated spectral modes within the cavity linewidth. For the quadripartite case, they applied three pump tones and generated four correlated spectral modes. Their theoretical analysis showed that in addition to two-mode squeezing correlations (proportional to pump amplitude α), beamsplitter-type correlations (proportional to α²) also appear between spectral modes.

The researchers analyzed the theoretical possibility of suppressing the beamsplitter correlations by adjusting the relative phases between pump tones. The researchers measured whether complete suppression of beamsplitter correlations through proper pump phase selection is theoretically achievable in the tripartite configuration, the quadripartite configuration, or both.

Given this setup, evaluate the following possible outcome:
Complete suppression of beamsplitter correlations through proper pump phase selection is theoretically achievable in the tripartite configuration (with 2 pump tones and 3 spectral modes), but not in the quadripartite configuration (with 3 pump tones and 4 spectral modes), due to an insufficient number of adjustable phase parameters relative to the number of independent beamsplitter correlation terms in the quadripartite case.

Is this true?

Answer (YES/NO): NO